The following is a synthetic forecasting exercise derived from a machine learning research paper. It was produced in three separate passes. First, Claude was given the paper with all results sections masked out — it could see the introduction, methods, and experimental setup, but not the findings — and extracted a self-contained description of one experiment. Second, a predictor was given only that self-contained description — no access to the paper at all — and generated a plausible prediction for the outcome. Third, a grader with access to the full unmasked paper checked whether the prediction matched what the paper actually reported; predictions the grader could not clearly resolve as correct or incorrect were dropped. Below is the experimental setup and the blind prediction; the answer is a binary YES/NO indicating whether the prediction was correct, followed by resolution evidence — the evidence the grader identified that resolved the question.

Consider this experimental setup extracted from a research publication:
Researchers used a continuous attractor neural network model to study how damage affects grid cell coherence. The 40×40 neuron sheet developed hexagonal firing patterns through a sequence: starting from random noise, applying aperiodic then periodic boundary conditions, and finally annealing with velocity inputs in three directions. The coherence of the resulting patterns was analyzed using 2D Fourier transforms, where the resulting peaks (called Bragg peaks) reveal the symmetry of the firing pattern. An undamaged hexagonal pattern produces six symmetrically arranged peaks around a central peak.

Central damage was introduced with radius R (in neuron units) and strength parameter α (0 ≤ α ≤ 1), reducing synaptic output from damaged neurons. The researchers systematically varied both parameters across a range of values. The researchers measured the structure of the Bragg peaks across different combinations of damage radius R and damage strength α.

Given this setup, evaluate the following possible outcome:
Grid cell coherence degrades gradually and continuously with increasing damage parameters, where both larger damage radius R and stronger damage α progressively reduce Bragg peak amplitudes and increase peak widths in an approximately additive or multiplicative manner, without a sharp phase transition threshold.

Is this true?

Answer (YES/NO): NO